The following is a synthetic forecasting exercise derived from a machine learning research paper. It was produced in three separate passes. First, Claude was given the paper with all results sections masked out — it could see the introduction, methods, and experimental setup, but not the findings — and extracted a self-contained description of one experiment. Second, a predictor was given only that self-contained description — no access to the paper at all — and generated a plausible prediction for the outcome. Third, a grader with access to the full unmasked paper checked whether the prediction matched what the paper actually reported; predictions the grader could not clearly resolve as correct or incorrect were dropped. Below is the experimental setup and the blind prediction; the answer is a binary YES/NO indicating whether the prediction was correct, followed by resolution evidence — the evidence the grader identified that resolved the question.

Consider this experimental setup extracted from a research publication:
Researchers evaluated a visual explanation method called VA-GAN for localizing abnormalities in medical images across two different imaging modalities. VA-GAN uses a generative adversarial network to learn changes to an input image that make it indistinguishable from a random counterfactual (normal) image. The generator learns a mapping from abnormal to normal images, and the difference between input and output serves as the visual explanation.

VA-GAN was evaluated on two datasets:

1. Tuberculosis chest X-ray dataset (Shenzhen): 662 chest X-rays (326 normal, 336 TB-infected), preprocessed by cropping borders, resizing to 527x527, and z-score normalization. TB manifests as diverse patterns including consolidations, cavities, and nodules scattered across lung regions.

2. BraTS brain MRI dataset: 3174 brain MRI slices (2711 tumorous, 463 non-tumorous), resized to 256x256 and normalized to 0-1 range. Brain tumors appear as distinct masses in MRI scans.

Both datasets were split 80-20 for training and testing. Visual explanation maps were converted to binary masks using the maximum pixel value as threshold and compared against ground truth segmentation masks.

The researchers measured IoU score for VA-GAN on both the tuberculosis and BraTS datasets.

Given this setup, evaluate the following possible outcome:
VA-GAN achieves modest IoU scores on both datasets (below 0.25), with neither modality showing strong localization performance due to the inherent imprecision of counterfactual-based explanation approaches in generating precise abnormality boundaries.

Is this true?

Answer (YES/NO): NO